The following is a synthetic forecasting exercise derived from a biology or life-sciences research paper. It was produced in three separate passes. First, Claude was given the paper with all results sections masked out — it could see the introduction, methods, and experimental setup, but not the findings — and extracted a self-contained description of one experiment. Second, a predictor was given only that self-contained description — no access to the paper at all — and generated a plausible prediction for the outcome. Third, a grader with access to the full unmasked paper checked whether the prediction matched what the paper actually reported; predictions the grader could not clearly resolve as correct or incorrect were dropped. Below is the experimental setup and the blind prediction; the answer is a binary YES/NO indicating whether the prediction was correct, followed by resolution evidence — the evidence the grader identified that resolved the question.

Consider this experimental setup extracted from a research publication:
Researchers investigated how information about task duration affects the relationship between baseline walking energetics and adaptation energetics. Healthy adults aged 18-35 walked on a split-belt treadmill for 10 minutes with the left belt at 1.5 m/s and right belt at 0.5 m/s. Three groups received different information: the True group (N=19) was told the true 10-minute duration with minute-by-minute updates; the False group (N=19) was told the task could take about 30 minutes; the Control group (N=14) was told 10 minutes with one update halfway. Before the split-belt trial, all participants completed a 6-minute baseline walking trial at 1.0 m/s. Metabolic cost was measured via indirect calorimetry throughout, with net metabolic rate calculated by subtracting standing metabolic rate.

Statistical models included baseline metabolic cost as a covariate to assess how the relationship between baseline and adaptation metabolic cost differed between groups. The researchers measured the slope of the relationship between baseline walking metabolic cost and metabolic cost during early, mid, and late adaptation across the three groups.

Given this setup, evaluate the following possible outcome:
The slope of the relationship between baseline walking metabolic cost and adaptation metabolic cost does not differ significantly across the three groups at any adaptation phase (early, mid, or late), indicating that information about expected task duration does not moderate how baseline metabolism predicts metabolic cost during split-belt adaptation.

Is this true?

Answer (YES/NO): NO